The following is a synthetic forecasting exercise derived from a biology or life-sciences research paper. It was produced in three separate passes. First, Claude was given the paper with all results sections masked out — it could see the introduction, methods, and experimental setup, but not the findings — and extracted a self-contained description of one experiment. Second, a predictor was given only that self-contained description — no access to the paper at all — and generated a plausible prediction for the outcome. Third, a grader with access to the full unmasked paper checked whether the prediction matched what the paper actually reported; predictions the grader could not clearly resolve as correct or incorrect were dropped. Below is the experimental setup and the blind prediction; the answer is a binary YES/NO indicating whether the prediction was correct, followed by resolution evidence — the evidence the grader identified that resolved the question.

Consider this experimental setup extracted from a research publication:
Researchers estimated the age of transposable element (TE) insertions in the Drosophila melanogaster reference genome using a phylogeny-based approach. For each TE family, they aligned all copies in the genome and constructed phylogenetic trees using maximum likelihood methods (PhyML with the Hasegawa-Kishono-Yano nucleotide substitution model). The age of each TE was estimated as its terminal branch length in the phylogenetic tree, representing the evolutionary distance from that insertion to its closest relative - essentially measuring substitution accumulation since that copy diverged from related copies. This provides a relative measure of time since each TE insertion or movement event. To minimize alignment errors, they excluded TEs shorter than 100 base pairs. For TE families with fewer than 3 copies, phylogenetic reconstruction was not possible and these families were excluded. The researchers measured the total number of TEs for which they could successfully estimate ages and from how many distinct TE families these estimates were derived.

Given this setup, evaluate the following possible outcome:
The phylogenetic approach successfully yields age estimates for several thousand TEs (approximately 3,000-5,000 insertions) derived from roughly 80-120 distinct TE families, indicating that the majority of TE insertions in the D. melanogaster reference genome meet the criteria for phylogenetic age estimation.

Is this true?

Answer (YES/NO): NO